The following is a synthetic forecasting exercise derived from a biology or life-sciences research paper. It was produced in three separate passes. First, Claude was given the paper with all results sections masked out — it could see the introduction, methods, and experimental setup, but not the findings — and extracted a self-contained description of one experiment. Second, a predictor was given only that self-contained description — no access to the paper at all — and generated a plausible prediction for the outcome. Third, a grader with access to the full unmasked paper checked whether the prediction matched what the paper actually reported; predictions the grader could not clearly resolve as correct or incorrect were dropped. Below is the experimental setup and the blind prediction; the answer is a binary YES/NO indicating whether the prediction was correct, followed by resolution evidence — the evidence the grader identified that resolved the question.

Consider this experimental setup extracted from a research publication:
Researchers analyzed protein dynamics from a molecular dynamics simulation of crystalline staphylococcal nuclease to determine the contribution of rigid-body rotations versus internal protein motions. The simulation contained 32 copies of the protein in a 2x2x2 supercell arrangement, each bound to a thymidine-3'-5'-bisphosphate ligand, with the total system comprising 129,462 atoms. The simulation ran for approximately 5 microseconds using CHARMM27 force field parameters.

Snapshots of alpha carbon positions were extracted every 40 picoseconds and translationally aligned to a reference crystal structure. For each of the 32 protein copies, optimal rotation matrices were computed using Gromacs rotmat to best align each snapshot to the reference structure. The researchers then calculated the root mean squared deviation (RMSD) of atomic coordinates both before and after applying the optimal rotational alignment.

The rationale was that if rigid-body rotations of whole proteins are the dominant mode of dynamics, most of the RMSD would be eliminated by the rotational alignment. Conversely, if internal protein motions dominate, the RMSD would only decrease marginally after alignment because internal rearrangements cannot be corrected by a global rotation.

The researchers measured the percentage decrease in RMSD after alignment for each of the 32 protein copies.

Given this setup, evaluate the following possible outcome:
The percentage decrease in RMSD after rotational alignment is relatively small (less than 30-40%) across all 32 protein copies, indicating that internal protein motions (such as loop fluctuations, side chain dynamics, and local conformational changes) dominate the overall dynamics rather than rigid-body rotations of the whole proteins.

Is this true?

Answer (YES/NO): YES